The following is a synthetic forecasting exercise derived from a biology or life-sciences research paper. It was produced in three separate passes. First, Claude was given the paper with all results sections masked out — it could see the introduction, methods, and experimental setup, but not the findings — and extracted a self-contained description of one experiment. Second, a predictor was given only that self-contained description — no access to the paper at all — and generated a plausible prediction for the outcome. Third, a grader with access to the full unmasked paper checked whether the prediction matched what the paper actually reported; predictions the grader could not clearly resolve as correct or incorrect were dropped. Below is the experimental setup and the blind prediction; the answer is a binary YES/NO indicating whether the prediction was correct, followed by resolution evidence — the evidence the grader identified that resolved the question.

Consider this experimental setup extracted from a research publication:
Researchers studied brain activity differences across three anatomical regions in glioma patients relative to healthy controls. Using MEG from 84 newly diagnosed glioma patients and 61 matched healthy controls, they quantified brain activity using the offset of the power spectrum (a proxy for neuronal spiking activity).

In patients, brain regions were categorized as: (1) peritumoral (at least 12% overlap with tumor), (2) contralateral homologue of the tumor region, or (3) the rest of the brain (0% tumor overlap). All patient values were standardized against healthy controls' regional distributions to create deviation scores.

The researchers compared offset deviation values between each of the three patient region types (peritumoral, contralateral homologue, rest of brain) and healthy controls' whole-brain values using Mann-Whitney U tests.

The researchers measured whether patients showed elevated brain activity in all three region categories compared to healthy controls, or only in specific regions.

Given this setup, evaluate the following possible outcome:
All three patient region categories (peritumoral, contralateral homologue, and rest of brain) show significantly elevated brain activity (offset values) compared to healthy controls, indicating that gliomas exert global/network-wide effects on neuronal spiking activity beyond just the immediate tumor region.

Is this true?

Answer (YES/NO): YES